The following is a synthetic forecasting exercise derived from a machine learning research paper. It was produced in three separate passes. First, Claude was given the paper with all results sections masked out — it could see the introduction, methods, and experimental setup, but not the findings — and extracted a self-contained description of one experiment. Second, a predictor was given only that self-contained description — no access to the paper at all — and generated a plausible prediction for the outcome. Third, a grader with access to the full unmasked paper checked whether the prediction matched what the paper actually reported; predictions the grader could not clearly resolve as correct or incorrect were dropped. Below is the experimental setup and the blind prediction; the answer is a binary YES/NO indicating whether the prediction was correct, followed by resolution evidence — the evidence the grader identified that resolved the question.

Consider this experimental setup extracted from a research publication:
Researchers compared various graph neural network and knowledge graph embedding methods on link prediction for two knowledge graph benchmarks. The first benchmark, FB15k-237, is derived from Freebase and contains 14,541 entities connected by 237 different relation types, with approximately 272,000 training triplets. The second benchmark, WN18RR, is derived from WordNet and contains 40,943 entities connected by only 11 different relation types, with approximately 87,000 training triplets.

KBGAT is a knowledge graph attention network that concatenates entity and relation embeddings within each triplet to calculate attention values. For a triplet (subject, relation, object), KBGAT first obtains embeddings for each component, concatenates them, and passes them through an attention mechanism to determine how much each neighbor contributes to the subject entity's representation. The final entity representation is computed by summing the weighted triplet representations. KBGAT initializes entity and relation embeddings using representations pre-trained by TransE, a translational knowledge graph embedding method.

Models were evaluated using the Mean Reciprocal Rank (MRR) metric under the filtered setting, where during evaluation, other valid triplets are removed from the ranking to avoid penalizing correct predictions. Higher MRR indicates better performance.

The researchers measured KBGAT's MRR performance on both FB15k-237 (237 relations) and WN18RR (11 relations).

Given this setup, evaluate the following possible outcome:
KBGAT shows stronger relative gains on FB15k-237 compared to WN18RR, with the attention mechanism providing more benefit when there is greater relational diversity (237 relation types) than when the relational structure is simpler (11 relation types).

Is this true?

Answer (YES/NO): NO